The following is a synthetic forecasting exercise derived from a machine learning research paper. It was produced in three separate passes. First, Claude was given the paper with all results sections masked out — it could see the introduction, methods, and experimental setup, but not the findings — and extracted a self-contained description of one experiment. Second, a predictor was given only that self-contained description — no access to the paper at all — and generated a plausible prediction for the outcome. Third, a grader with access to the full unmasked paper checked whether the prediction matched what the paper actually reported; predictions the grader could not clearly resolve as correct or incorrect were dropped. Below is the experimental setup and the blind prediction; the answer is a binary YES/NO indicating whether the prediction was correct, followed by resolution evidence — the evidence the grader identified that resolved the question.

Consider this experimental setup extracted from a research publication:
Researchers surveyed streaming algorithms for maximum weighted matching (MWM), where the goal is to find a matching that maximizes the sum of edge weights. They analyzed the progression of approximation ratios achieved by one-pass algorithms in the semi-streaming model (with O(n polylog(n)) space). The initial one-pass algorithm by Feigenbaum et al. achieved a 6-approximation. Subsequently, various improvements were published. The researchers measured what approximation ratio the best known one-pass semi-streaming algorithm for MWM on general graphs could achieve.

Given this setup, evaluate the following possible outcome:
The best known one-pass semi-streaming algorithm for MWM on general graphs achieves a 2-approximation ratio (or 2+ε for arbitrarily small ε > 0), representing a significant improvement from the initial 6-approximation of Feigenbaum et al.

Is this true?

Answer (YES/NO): YES